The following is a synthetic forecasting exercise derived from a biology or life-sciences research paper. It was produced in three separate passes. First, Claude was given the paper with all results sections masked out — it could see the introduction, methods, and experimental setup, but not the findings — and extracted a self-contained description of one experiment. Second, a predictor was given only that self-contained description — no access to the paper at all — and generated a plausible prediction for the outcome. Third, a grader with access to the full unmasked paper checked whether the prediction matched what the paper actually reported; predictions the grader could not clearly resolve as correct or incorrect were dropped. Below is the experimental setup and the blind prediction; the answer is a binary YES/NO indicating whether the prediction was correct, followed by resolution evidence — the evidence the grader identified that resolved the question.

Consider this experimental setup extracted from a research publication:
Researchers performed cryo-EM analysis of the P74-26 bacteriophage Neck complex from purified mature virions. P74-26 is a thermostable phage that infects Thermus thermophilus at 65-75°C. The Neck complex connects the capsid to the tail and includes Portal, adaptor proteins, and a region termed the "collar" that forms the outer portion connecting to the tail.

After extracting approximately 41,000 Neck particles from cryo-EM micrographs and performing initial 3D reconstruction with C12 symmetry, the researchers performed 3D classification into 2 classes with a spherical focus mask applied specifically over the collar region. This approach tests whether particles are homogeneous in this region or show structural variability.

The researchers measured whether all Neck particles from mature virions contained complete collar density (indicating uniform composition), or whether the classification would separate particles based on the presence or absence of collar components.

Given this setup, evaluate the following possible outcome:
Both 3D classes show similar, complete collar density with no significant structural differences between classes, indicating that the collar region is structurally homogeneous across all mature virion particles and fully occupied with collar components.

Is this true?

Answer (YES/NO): NO